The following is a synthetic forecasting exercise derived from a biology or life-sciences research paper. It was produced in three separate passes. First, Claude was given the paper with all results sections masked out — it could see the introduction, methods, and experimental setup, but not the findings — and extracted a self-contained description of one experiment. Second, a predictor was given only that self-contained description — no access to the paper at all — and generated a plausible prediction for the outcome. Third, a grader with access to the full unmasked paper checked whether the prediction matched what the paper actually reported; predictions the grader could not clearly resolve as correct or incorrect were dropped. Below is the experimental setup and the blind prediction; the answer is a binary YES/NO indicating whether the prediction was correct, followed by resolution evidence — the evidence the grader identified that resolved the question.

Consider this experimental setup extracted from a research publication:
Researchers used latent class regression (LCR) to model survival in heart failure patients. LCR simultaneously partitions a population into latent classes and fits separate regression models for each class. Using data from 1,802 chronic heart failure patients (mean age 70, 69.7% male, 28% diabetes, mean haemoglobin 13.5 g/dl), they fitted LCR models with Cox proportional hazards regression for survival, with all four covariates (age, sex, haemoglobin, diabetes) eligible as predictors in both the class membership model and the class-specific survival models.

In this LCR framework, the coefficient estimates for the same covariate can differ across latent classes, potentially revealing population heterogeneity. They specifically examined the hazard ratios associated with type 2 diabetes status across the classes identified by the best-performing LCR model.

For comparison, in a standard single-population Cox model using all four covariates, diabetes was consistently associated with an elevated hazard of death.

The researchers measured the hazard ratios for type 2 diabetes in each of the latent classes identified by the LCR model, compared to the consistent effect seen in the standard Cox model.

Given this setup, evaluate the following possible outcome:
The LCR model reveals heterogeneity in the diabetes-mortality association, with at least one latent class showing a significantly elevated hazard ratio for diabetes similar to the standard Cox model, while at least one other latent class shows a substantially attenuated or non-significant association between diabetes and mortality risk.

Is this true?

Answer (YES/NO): NO